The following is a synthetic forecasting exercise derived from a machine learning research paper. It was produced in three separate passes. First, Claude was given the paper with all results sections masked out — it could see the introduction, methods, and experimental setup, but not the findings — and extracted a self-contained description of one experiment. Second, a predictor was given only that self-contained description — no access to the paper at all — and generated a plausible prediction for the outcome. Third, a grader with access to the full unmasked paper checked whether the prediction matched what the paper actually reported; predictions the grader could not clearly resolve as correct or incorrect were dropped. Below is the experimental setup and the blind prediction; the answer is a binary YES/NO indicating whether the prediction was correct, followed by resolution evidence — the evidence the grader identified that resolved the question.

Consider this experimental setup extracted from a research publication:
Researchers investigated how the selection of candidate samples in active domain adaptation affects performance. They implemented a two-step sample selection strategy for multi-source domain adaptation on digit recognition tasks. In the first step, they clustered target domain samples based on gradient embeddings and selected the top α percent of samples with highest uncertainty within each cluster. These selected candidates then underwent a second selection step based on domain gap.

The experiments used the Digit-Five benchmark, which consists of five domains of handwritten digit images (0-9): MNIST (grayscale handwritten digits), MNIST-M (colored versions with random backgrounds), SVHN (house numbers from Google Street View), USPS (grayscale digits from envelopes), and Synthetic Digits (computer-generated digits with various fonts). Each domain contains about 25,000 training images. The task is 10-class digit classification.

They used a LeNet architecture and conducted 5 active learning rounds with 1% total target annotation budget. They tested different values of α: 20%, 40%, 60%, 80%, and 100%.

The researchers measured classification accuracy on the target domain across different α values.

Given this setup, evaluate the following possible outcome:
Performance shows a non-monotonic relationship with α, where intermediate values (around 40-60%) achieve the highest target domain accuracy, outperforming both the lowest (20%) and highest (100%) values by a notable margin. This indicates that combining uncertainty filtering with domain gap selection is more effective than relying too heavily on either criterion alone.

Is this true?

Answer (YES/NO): YES